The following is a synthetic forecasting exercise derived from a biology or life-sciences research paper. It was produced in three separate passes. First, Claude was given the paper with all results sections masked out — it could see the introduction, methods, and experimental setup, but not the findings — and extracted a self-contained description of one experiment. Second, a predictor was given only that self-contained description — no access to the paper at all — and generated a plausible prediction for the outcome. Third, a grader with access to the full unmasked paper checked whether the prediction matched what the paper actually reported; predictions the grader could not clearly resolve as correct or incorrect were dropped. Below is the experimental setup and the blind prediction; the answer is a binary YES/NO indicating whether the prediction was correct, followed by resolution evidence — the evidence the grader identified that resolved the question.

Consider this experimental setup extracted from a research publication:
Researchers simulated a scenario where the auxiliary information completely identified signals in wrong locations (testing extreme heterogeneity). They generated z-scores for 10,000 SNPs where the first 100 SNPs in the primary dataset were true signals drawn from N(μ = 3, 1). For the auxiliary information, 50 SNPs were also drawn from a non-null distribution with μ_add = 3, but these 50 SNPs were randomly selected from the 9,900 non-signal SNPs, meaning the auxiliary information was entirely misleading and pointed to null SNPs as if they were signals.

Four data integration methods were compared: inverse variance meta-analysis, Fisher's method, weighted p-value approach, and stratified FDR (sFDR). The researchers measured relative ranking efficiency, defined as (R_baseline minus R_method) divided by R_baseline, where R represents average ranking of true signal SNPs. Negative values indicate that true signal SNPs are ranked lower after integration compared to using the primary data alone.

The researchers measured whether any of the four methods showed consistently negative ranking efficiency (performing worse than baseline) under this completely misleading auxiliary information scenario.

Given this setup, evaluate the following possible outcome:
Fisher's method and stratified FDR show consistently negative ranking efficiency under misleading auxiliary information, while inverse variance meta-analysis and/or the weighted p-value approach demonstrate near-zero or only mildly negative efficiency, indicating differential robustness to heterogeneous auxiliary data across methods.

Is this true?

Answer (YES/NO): NO